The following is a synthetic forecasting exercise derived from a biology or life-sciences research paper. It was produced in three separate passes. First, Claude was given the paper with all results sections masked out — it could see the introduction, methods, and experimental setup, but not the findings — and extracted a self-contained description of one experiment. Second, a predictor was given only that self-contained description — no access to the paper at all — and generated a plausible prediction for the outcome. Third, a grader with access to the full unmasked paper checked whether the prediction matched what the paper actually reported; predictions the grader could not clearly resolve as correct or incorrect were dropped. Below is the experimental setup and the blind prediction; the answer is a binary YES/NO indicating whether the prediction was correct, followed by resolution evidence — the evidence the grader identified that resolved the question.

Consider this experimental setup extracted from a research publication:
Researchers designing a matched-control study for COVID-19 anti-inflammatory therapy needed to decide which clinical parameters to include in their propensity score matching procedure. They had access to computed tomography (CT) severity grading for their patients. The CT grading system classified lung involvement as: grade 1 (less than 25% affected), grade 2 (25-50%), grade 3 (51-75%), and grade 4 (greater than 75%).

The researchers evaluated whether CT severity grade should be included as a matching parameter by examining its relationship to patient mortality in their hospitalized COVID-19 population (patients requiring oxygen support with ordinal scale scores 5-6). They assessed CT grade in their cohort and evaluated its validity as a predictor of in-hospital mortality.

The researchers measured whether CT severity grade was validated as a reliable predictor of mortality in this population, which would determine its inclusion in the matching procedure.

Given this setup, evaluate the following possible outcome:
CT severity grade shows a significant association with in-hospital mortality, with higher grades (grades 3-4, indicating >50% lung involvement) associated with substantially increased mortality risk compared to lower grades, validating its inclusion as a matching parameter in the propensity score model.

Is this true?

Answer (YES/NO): NO